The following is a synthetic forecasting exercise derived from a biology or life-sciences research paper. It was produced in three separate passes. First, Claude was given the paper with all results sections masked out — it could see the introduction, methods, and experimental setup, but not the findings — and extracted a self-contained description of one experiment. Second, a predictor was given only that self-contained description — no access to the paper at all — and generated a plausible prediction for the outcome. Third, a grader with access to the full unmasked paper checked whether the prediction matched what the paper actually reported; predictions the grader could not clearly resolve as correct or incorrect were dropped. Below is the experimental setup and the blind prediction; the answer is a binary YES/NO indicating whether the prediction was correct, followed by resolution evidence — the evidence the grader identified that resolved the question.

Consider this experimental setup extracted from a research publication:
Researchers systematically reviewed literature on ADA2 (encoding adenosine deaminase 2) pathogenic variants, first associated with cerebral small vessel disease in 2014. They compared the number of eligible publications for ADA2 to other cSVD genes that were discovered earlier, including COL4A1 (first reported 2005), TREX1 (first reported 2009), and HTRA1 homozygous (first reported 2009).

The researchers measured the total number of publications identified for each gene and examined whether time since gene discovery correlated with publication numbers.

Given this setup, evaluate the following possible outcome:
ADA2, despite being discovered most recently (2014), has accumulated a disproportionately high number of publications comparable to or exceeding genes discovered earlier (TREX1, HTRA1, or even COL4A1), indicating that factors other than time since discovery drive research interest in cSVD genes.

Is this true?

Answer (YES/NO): YES